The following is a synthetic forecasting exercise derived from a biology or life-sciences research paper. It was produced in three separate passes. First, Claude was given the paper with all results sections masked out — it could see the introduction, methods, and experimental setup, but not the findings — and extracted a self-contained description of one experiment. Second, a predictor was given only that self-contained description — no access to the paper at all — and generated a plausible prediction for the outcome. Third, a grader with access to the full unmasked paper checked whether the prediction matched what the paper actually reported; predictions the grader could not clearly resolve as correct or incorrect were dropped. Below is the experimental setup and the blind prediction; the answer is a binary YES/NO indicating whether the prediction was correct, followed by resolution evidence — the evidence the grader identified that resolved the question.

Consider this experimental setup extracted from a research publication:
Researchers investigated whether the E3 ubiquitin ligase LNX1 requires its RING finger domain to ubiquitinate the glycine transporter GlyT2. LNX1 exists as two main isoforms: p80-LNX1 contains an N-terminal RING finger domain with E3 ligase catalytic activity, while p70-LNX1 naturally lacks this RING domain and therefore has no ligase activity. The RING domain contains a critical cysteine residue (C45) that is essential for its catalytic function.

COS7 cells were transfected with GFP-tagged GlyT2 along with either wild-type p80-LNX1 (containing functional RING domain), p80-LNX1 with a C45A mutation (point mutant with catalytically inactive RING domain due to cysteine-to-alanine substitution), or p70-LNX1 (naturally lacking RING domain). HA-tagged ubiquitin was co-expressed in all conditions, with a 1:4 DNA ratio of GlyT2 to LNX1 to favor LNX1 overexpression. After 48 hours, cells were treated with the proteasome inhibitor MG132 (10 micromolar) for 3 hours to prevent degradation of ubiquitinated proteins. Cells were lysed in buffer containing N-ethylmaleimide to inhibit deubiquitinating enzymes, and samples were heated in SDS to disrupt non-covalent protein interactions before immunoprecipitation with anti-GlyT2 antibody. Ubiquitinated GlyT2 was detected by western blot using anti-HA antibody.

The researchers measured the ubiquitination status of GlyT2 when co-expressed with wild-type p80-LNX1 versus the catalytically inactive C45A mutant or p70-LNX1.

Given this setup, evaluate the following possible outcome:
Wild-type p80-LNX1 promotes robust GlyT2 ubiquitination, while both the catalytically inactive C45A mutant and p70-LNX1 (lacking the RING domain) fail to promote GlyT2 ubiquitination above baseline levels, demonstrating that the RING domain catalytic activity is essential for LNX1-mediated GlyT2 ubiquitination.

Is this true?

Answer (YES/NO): YES